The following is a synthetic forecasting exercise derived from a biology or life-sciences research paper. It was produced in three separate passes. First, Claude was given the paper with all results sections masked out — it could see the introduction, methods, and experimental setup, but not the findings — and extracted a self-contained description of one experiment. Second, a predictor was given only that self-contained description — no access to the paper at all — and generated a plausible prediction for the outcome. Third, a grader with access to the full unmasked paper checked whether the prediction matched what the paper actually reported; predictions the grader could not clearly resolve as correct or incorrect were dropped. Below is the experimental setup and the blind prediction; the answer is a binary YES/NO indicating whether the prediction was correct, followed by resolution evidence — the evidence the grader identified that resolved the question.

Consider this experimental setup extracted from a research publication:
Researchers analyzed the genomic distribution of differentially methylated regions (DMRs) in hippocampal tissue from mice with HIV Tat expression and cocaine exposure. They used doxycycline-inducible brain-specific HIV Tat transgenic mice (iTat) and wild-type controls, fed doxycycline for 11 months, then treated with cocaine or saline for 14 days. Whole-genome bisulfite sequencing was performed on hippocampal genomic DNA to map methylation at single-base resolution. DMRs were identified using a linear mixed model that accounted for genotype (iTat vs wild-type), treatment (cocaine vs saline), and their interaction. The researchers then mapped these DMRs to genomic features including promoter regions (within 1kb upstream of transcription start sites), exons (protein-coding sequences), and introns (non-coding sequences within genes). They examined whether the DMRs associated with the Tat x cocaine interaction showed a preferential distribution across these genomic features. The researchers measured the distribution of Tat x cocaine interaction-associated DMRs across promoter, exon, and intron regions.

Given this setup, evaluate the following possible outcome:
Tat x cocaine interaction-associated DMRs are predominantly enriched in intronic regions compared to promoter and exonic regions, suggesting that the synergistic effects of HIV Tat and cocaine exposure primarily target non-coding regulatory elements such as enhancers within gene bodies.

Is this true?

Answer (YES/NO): NO